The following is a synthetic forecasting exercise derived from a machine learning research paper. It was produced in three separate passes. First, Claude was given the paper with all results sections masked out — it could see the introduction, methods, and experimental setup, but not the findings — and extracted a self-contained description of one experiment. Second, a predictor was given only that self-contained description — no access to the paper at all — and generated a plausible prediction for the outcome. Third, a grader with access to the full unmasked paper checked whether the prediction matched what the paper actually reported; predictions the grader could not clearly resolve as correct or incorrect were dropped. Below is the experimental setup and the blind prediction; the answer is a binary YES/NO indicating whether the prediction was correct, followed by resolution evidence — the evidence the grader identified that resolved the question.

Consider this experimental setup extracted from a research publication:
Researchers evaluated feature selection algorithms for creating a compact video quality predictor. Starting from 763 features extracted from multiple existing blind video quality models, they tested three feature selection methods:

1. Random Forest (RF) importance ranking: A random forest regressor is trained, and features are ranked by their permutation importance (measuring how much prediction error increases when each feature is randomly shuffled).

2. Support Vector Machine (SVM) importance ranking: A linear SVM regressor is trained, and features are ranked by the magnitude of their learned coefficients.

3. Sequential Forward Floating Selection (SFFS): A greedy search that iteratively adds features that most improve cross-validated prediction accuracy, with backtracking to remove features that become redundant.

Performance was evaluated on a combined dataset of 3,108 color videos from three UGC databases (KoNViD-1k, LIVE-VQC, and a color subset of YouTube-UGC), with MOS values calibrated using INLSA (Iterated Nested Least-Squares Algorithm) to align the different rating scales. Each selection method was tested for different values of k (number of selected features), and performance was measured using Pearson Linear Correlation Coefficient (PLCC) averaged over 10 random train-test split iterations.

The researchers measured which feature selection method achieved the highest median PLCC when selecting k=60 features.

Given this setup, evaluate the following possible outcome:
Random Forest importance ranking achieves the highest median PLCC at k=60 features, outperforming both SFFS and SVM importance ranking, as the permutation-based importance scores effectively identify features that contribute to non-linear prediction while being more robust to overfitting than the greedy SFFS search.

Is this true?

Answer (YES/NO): NO